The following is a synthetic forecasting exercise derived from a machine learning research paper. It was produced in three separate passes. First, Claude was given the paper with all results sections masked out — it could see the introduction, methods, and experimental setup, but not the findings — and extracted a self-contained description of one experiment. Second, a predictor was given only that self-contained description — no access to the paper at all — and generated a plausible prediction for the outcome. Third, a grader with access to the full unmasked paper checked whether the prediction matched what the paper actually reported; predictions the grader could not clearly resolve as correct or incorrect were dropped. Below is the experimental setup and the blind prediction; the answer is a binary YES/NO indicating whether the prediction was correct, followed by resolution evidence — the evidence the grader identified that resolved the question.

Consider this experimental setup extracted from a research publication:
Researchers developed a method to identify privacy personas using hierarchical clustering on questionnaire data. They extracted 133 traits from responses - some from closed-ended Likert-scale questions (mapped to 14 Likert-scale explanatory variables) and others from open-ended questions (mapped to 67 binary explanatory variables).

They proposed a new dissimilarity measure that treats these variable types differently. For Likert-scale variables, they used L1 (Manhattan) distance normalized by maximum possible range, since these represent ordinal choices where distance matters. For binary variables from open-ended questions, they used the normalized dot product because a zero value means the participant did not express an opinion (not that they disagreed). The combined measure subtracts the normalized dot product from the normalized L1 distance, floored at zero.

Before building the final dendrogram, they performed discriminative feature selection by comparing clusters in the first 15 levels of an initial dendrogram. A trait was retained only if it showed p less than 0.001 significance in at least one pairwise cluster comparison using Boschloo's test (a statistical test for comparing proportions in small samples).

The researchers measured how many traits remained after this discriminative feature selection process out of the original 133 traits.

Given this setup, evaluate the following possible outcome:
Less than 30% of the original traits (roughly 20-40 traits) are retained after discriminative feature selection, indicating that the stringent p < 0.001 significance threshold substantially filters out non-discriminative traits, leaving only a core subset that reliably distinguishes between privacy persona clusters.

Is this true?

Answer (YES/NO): NO